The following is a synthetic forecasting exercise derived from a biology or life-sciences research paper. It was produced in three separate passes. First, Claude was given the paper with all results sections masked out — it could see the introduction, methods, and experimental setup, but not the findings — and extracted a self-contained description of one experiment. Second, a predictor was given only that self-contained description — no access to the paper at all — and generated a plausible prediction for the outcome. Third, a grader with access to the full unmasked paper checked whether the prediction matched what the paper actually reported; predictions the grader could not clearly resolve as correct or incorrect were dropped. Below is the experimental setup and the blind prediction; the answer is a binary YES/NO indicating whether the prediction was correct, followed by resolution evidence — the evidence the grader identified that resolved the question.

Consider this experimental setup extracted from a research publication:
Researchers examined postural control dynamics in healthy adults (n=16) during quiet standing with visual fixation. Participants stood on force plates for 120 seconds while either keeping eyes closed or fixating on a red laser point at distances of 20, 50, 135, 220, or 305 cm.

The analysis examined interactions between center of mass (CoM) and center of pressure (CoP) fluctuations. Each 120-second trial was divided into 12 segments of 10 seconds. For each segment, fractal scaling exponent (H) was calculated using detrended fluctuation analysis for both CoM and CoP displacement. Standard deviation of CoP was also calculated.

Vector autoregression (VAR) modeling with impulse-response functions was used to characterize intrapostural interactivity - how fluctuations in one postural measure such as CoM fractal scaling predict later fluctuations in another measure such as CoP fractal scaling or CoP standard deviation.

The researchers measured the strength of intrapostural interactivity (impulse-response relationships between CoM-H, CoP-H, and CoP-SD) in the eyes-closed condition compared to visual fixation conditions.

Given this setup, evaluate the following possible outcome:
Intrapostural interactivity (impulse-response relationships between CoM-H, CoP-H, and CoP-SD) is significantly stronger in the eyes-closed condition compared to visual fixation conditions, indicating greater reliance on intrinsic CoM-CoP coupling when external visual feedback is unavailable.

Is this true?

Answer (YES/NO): NO